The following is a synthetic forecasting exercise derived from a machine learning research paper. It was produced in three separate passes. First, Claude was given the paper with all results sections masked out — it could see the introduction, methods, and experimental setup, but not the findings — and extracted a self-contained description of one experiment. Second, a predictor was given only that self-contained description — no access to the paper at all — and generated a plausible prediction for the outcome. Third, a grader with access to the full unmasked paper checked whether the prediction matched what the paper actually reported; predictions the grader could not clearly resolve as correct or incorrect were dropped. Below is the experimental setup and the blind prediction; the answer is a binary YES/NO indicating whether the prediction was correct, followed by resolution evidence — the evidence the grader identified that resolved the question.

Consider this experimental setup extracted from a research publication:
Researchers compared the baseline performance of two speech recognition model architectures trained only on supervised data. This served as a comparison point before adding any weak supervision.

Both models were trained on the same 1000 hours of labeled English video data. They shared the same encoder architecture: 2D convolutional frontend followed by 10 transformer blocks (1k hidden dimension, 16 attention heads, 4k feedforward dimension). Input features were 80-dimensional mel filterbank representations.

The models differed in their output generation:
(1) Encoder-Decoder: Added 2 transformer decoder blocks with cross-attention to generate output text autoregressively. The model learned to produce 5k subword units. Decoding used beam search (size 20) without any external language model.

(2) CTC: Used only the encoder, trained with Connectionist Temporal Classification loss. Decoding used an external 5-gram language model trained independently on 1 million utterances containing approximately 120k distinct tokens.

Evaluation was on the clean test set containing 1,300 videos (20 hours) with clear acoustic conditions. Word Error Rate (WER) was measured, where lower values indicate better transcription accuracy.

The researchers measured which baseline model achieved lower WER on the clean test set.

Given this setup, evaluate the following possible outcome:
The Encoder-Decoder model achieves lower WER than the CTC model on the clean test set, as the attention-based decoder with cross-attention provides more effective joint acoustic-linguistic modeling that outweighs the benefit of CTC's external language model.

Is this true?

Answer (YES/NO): NO